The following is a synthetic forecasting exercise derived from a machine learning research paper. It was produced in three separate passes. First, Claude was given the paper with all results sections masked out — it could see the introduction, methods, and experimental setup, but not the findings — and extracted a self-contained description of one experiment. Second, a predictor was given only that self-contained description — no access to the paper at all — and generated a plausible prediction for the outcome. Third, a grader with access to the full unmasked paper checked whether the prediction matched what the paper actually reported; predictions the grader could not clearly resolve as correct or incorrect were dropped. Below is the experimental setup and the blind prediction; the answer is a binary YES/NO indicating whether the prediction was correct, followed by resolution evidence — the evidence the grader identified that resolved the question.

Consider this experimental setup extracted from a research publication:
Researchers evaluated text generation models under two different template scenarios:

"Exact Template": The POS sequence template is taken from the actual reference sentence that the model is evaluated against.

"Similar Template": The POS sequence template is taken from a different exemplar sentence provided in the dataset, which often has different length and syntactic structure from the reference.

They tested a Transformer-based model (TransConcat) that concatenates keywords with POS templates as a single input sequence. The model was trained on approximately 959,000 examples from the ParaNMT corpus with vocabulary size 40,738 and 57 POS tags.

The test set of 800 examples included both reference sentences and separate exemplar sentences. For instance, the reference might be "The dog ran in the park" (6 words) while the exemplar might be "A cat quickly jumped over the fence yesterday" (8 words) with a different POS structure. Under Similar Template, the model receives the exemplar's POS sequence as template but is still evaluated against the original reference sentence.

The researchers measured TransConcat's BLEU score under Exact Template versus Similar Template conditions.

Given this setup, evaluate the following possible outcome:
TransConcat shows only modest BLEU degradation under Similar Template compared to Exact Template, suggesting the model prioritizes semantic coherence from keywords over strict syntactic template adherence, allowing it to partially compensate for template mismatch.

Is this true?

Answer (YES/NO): NO